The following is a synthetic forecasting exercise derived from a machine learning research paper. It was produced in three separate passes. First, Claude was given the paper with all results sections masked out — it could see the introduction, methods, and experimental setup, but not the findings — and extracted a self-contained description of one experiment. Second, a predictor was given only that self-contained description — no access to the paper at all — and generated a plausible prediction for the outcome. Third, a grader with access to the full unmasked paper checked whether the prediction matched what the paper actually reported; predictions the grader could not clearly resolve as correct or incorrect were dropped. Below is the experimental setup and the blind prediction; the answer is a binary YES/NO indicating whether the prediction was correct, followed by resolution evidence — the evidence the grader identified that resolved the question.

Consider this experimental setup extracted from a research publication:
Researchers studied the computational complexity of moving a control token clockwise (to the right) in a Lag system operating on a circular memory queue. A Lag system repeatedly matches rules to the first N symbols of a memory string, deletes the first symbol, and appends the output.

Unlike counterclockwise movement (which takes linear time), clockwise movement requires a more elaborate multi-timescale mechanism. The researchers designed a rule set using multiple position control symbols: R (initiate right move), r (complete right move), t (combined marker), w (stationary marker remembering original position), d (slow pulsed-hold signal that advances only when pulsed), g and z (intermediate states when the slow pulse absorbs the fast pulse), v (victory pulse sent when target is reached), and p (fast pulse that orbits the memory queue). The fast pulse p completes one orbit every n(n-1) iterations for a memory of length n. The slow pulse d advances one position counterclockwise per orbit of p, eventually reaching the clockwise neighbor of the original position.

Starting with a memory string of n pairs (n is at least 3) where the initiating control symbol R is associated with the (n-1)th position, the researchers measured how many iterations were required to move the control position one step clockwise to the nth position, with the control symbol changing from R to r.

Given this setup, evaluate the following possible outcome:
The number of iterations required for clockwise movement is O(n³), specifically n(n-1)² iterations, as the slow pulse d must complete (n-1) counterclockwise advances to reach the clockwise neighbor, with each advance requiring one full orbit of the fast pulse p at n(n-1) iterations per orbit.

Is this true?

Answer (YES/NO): NO